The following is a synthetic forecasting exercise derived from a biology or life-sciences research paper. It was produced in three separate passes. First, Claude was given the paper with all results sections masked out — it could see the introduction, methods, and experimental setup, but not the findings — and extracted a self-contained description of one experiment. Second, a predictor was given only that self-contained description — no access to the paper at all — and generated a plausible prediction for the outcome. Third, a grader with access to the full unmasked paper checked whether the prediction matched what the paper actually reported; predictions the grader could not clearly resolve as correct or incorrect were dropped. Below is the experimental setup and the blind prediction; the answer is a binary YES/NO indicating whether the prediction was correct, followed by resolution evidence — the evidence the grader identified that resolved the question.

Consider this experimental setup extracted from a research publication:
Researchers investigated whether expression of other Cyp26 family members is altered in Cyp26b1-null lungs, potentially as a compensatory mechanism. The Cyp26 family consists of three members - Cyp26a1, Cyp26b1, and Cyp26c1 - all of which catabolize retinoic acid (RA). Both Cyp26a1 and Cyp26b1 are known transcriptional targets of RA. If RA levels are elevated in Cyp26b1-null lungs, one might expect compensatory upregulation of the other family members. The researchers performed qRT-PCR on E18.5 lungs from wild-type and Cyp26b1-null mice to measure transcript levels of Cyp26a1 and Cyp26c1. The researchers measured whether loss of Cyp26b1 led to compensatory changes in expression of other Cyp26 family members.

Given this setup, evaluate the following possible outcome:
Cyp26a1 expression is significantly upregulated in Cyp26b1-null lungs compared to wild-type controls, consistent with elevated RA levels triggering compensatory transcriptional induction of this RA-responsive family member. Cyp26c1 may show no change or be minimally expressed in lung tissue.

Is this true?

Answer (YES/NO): NO